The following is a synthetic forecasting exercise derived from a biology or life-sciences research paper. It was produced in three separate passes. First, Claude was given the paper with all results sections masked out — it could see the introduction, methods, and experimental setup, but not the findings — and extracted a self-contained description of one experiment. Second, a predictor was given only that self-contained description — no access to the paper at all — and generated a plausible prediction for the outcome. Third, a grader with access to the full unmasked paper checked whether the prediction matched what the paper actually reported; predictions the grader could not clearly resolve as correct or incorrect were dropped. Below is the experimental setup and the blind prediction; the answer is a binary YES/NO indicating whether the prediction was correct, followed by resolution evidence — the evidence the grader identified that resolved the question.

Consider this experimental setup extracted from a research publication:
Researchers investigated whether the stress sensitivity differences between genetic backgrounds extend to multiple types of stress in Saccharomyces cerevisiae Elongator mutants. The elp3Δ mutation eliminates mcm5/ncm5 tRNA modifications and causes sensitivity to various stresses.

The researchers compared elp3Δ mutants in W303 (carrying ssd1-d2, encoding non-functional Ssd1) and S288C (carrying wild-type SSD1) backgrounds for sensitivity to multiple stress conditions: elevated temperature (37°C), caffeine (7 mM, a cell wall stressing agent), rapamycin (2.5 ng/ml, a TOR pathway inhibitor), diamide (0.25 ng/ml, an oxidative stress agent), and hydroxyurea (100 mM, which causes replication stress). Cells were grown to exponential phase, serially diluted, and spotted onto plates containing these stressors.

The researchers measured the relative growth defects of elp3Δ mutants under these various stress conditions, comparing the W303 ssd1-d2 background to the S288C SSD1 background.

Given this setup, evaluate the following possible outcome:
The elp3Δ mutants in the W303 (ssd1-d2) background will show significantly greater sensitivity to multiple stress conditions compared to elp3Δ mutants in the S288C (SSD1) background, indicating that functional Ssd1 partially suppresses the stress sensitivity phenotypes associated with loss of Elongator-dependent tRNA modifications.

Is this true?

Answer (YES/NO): YES